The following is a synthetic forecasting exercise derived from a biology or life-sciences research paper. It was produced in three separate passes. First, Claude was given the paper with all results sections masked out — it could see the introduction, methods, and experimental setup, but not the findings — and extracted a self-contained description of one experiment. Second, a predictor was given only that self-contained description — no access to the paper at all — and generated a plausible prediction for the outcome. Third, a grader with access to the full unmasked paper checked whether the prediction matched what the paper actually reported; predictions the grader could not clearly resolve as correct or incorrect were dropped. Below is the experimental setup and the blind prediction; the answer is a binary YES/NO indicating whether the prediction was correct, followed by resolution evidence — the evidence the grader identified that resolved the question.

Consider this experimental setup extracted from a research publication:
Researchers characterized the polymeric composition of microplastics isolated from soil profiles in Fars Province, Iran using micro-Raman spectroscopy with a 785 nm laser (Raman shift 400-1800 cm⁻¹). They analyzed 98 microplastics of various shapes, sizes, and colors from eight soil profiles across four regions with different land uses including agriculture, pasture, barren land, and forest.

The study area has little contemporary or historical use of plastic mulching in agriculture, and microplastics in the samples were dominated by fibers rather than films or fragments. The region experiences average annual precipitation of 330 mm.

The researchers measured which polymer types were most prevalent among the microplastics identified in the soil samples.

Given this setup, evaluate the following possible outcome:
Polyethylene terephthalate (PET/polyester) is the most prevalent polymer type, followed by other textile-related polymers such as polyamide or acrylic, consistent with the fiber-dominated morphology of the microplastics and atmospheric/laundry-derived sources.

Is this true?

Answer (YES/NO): NO